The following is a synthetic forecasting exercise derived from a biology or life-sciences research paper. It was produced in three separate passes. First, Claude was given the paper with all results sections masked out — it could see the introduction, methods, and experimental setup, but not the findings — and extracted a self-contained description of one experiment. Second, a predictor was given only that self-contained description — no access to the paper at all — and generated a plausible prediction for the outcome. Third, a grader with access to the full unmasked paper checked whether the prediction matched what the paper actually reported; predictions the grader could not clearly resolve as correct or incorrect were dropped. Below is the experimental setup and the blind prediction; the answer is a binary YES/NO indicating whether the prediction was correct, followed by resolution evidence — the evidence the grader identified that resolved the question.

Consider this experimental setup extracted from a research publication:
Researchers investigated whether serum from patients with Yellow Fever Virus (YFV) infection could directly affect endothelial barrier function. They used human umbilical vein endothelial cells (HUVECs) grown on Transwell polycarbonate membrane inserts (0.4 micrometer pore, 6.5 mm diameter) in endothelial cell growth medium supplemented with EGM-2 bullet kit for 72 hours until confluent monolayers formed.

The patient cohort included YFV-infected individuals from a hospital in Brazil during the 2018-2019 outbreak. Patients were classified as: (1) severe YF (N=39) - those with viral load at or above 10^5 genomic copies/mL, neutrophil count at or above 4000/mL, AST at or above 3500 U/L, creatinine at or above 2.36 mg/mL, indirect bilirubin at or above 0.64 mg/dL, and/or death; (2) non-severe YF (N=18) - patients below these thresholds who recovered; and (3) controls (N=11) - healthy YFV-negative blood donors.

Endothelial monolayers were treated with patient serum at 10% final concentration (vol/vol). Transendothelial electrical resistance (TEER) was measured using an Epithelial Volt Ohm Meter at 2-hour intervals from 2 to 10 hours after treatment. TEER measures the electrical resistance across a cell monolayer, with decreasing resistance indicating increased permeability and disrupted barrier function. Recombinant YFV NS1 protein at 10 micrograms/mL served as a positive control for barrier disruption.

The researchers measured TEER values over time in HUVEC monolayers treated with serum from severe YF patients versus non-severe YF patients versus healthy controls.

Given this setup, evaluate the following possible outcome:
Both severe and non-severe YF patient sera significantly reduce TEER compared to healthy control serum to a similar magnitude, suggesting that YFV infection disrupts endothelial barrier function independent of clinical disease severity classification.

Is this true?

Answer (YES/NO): NO